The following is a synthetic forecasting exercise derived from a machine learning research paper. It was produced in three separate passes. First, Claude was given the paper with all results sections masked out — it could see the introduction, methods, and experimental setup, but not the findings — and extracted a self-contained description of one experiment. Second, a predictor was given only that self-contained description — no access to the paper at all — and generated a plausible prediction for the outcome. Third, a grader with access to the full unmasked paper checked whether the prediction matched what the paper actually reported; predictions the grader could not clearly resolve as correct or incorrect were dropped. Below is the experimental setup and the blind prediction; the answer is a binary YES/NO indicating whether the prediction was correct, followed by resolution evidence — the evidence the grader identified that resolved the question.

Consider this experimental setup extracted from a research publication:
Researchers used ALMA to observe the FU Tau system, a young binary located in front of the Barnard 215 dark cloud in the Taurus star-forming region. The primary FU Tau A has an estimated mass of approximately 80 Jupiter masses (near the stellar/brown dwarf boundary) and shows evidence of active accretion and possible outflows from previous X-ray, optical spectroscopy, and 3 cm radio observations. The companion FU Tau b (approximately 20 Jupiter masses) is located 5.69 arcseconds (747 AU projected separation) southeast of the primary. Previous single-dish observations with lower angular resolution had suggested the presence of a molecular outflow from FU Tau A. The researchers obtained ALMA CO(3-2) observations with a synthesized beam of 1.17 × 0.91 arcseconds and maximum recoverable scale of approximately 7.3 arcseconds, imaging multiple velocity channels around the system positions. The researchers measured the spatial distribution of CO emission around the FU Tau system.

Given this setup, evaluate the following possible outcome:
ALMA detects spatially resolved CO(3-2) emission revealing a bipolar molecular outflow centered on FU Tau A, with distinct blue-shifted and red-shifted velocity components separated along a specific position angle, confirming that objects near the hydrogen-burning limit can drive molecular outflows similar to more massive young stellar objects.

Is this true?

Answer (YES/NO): NO